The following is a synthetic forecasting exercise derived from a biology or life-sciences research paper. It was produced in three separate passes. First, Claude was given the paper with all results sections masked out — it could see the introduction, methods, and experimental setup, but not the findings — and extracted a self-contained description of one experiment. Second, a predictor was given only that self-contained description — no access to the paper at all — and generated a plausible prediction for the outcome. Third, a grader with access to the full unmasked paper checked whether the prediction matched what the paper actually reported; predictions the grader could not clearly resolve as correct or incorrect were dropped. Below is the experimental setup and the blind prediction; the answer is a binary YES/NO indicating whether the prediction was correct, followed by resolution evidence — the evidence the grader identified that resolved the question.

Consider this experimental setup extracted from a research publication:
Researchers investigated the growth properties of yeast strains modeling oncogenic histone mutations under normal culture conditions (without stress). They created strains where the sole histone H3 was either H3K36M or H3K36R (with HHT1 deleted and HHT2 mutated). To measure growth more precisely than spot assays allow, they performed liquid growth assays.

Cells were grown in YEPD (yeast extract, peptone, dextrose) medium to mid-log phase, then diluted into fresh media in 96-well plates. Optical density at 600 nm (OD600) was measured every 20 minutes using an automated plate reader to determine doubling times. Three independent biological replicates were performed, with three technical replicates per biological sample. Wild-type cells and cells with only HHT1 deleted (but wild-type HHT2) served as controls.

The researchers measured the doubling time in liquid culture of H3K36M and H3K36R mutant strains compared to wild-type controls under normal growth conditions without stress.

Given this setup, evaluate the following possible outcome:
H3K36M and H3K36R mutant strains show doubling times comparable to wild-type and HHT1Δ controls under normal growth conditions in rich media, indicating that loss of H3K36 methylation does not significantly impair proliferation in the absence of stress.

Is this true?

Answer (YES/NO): NO